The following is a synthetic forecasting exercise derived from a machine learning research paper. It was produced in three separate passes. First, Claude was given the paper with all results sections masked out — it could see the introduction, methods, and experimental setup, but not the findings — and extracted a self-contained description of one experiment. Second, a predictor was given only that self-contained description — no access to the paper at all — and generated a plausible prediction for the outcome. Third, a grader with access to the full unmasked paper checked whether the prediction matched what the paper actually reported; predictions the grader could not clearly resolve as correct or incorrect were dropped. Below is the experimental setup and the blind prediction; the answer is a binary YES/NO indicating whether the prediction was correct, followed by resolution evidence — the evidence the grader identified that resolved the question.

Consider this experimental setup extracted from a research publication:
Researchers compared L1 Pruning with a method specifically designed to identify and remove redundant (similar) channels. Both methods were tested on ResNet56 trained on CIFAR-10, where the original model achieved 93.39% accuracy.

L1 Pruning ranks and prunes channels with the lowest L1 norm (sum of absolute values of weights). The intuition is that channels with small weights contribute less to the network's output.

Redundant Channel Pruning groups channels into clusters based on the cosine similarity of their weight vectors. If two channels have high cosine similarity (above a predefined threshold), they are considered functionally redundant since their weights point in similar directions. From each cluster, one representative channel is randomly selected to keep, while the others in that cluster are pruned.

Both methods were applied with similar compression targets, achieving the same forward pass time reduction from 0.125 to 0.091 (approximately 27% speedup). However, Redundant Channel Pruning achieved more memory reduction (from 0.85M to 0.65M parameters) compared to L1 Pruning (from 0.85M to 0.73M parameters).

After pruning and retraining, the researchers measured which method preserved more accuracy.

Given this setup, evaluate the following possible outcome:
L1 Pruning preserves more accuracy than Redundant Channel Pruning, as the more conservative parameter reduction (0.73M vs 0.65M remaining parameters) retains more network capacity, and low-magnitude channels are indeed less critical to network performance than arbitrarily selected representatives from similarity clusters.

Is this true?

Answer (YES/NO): NO